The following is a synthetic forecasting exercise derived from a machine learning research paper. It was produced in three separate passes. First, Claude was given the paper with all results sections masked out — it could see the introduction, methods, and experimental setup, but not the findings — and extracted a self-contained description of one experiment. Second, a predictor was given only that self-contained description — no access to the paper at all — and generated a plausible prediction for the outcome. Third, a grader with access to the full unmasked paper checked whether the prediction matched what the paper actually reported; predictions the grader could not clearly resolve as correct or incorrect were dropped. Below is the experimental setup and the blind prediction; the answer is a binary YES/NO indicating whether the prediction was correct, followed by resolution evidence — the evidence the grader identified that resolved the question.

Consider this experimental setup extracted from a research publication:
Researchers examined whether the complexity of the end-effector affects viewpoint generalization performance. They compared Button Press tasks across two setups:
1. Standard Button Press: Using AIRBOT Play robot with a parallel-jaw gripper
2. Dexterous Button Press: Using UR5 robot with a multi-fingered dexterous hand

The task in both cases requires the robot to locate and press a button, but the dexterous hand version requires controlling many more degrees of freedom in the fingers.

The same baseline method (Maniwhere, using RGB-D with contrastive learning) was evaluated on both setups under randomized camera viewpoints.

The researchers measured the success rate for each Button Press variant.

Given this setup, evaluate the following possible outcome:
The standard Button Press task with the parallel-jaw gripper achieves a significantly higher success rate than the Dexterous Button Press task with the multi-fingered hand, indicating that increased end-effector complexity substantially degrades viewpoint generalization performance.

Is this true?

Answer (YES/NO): NO